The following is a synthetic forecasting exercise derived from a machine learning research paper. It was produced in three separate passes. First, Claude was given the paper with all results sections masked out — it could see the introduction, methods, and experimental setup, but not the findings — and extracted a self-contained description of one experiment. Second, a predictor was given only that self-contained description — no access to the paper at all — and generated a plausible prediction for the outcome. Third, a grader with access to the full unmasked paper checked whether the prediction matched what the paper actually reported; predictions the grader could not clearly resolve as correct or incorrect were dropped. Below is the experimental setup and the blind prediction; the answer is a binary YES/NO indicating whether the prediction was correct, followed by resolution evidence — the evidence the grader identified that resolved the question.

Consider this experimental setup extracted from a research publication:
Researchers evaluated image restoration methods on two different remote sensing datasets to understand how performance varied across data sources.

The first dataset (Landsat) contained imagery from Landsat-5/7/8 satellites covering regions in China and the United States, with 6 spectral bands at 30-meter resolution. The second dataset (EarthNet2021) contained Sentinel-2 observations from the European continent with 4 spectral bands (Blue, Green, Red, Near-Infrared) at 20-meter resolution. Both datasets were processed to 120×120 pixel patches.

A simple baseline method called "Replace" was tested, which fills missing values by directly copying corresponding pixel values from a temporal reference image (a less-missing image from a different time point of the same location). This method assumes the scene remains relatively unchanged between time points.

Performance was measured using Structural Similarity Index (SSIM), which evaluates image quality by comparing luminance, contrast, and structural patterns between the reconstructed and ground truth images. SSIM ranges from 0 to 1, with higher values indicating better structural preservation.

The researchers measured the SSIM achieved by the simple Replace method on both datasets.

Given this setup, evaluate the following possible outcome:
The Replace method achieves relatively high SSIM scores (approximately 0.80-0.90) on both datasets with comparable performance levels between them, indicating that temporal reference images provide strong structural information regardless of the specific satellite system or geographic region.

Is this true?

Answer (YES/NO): NO